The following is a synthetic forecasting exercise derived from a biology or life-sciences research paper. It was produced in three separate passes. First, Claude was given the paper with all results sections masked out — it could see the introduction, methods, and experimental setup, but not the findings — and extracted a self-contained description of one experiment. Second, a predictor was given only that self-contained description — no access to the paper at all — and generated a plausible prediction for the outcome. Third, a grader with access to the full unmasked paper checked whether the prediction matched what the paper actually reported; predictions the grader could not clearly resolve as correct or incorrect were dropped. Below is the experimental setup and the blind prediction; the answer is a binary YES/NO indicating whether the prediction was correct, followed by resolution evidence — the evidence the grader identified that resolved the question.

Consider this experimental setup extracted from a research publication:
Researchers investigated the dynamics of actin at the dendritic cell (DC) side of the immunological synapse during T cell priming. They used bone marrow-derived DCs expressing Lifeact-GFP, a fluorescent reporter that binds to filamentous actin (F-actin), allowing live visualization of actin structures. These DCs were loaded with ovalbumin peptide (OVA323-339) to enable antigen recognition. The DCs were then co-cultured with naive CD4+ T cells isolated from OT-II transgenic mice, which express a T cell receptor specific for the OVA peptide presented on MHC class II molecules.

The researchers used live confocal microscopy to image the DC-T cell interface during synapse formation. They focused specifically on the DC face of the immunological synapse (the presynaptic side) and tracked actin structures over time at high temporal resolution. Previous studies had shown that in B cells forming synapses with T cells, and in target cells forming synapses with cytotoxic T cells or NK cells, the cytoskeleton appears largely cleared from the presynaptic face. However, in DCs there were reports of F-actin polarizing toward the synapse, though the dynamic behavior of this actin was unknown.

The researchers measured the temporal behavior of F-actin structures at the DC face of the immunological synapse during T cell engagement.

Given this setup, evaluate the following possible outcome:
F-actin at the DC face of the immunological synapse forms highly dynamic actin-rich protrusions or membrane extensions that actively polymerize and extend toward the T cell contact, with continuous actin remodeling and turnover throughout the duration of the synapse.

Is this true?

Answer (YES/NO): NO